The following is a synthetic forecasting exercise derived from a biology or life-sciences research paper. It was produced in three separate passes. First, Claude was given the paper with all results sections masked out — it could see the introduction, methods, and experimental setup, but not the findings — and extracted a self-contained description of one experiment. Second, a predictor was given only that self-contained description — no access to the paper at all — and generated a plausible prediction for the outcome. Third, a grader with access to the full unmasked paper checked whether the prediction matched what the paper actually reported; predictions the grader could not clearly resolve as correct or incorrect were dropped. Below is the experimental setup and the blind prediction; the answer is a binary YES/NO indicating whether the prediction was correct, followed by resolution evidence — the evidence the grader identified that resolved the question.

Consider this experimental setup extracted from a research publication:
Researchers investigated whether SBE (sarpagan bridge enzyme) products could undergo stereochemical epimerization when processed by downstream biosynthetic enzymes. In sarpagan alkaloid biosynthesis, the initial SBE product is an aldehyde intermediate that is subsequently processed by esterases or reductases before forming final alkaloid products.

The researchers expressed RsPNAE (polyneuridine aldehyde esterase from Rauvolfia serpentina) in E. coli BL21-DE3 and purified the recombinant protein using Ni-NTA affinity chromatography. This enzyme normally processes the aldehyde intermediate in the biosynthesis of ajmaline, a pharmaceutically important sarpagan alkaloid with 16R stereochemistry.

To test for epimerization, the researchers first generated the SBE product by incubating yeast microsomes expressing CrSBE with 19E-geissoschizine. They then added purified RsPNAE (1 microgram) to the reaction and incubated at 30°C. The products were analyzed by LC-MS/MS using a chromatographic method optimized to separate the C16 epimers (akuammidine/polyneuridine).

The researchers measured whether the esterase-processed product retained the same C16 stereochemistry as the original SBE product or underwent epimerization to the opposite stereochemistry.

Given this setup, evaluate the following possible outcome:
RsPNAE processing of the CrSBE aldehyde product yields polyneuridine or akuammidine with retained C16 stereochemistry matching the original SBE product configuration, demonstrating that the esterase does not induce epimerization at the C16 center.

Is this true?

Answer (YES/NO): NO